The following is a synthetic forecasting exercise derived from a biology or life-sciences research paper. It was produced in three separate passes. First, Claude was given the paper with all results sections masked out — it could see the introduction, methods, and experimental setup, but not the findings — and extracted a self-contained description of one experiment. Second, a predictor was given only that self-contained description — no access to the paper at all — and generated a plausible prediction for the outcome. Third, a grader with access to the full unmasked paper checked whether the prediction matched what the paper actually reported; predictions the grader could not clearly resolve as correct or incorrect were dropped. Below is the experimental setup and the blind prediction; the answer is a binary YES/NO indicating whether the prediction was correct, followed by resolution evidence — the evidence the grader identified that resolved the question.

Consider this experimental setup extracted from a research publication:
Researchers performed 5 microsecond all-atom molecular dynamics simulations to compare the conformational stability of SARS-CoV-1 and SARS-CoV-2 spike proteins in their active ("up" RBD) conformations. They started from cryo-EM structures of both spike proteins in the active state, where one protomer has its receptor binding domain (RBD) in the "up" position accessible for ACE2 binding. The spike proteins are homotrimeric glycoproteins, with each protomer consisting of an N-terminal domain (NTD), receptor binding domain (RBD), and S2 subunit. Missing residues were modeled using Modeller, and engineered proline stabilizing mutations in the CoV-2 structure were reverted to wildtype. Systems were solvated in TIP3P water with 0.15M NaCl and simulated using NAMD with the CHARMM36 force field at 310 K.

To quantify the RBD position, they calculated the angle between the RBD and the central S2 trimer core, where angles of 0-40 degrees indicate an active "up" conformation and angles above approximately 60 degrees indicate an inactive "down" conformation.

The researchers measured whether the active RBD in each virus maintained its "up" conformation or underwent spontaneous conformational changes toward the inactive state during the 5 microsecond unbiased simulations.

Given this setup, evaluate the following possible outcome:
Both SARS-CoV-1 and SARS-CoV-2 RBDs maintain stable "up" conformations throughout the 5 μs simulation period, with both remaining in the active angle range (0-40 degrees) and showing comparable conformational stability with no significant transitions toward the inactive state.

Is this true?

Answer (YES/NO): NO